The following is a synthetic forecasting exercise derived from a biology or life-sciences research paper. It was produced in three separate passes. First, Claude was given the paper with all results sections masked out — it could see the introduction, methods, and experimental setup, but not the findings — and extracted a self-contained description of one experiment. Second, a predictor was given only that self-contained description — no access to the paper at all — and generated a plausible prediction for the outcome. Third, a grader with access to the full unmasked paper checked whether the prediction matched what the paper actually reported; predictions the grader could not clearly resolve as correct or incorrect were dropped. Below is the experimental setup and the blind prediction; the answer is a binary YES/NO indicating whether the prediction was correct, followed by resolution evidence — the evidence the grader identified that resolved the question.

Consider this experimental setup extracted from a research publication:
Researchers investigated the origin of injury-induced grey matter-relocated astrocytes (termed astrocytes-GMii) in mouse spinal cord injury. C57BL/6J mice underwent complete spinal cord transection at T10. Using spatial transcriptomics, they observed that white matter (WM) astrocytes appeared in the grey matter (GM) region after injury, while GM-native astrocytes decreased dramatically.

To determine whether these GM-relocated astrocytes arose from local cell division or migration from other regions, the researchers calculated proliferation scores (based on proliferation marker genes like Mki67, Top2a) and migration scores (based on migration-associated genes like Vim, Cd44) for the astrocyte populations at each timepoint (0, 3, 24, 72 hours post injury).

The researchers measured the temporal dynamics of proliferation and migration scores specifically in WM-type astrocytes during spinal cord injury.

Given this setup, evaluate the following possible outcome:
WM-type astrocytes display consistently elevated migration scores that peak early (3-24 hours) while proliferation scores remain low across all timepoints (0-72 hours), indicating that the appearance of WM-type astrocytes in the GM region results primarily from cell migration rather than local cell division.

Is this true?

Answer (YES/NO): NO